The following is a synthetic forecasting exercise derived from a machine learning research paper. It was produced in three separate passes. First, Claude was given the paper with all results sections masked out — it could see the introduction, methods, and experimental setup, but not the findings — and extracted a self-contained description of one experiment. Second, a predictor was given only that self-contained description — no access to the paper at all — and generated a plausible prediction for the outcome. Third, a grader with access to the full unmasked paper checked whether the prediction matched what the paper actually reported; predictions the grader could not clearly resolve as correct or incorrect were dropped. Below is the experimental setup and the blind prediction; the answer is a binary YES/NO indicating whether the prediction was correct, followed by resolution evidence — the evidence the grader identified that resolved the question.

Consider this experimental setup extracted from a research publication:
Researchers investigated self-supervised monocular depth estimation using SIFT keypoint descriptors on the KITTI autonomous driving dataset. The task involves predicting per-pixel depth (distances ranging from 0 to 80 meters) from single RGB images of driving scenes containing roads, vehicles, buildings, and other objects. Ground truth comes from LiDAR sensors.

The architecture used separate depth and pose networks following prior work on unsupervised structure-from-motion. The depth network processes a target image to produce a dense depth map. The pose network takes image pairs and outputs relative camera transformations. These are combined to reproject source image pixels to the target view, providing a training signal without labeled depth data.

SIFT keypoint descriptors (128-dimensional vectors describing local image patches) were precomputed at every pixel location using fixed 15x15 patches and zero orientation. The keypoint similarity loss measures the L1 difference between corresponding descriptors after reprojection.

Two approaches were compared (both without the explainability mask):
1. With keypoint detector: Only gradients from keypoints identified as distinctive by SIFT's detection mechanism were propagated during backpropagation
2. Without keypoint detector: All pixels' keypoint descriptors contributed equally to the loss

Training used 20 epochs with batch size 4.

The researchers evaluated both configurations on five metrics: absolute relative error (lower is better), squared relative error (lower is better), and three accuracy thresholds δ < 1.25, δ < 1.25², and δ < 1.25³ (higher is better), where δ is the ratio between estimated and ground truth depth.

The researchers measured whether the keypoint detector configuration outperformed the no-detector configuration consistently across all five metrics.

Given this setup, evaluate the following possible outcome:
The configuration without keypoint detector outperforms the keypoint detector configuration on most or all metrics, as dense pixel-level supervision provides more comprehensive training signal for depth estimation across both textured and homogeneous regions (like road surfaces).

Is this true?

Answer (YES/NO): NO